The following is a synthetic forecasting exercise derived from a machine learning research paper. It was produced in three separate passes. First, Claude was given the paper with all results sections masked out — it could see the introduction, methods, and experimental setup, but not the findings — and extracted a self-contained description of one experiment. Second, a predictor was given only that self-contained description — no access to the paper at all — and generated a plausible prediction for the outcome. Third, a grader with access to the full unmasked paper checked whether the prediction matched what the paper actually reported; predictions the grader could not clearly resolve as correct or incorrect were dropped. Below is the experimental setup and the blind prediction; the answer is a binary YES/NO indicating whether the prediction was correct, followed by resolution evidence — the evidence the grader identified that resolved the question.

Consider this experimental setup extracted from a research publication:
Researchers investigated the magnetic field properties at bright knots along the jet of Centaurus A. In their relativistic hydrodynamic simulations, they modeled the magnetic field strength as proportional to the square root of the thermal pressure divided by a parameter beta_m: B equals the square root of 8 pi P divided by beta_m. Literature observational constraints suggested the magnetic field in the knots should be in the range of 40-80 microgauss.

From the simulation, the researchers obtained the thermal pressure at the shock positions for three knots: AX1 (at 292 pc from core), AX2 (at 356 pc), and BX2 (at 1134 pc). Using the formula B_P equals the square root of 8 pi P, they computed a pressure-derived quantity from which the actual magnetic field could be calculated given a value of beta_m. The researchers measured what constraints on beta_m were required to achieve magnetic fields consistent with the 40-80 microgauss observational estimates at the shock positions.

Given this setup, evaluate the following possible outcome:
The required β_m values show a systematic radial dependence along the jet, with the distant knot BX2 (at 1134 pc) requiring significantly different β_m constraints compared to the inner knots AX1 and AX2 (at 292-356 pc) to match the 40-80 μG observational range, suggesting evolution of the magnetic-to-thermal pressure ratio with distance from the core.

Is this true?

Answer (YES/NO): YES